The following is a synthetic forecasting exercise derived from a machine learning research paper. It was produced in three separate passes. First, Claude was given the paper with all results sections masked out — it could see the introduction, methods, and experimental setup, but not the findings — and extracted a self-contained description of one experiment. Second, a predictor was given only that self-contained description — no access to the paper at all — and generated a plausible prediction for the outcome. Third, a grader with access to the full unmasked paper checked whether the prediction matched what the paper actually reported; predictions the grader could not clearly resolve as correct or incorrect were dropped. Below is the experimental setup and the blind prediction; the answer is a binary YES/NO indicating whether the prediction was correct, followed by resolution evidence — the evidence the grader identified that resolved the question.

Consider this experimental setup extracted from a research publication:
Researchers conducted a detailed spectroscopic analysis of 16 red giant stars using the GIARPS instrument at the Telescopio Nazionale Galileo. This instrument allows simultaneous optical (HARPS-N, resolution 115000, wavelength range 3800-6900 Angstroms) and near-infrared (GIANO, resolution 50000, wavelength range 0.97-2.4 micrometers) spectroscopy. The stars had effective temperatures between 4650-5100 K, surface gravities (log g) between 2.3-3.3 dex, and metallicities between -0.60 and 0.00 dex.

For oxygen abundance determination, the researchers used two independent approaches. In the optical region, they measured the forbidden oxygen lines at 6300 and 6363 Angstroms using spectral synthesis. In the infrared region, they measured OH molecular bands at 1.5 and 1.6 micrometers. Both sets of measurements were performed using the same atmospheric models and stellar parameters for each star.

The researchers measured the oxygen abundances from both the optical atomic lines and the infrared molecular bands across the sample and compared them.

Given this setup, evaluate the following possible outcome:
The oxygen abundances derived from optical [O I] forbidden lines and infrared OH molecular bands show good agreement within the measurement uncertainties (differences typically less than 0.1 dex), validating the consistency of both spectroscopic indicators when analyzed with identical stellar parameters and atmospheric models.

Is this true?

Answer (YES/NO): NO